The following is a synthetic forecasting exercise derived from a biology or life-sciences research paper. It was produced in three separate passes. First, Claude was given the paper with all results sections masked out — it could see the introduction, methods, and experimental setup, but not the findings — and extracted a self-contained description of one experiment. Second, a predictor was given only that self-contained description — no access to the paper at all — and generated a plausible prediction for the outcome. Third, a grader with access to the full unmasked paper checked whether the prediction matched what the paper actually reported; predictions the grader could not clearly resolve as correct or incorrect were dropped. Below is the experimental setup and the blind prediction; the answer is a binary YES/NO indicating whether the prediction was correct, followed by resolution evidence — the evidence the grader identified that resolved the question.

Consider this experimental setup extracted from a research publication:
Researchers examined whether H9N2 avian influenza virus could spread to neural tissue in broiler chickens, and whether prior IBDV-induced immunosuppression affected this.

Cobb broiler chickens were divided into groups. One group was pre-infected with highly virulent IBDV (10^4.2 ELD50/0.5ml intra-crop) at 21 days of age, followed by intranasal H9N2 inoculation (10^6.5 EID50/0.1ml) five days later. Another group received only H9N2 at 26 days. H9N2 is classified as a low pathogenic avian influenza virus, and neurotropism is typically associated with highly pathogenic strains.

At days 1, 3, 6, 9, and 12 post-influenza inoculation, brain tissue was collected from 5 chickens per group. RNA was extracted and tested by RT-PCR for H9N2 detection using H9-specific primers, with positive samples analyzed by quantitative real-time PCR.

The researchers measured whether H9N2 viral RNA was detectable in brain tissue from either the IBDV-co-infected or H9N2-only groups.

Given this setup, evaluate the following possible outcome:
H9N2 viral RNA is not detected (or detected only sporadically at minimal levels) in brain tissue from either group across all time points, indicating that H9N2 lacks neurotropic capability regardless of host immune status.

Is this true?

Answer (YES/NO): YES